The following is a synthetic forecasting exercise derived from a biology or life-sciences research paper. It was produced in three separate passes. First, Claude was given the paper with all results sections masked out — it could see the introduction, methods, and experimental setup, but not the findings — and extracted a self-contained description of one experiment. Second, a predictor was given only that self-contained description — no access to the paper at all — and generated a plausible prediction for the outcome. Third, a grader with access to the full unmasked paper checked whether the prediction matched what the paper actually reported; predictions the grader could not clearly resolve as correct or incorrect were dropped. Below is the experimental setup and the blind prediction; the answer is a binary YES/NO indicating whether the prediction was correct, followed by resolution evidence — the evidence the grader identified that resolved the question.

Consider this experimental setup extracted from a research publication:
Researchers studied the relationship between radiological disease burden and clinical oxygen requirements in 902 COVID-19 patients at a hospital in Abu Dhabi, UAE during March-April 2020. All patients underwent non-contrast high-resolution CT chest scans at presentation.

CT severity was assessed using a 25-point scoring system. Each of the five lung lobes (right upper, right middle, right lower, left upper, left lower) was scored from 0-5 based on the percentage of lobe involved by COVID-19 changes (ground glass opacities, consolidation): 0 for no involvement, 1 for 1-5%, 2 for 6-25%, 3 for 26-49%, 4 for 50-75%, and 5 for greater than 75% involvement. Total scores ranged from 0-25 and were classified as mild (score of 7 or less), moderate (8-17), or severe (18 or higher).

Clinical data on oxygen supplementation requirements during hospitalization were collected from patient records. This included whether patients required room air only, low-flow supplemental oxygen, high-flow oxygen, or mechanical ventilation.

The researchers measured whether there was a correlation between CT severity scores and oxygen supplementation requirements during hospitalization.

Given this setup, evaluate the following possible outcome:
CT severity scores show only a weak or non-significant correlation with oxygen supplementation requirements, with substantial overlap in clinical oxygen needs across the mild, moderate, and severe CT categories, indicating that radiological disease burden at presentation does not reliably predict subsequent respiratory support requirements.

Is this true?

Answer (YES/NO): NO